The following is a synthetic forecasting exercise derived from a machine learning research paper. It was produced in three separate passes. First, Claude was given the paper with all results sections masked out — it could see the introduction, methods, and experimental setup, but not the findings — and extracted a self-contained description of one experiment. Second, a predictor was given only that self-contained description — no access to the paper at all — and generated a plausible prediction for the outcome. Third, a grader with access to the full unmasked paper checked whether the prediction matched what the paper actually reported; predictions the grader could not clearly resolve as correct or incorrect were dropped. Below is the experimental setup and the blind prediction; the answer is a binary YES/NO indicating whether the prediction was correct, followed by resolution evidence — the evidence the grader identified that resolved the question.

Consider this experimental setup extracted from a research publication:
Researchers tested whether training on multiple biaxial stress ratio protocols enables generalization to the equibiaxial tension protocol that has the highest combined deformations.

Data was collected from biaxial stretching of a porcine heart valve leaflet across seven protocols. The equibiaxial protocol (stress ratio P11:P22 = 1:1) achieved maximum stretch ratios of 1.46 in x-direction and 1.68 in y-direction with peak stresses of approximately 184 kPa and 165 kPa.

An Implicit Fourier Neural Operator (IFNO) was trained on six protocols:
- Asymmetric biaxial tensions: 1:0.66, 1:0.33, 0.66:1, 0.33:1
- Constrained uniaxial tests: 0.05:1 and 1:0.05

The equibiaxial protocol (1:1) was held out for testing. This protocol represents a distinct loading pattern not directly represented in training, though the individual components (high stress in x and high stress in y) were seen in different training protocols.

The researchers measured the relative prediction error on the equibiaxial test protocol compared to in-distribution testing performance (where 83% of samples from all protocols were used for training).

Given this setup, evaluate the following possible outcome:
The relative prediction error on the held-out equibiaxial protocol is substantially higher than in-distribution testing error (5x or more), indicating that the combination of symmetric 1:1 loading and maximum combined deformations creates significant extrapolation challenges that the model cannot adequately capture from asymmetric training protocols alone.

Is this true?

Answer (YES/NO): YES